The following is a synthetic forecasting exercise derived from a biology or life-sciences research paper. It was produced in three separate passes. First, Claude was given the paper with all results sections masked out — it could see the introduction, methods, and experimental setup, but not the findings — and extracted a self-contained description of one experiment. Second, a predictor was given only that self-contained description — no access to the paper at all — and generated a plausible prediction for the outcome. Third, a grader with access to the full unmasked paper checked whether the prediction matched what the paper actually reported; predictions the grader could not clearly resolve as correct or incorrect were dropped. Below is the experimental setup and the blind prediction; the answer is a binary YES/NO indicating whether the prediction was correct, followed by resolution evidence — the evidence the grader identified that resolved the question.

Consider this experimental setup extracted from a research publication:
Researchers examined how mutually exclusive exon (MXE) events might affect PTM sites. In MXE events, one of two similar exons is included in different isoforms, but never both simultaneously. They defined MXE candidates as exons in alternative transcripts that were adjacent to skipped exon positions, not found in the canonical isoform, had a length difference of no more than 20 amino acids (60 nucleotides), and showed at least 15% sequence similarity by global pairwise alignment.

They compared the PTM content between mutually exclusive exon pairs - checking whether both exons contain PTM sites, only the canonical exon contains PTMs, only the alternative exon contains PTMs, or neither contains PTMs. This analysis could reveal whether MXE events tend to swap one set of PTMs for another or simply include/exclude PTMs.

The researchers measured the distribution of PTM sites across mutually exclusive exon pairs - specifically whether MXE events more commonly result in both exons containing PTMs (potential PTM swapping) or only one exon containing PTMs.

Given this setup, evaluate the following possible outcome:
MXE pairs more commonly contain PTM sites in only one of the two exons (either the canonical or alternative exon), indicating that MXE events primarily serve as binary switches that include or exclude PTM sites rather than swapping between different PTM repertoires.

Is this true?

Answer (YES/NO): NO